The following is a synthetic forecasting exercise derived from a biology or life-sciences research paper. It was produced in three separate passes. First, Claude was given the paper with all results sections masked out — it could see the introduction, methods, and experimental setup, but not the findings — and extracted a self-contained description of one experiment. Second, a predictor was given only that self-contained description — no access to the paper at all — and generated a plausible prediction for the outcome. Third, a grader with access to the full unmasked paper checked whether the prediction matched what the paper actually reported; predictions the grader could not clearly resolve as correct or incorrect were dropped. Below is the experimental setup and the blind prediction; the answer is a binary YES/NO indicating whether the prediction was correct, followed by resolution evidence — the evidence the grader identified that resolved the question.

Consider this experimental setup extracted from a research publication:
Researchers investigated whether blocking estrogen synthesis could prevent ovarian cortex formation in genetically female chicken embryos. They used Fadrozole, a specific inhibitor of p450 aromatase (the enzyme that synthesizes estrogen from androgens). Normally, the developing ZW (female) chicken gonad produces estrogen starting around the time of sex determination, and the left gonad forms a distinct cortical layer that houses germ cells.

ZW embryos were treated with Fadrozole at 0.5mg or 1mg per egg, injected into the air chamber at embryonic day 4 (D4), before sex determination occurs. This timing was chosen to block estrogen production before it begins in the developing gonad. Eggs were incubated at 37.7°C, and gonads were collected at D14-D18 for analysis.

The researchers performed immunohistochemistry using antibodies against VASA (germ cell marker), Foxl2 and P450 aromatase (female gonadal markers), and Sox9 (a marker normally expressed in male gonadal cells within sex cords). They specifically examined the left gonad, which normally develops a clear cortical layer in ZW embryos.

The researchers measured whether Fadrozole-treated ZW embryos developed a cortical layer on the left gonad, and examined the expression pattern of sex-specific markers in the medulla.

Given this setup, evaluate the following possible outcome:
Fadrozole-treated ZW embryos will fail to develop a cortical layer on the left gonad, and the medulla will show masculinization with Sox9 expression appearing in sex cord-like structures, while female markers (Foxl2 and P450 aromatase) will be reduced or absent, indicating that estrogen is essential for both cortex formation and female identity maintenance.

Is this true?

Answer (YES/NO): NO